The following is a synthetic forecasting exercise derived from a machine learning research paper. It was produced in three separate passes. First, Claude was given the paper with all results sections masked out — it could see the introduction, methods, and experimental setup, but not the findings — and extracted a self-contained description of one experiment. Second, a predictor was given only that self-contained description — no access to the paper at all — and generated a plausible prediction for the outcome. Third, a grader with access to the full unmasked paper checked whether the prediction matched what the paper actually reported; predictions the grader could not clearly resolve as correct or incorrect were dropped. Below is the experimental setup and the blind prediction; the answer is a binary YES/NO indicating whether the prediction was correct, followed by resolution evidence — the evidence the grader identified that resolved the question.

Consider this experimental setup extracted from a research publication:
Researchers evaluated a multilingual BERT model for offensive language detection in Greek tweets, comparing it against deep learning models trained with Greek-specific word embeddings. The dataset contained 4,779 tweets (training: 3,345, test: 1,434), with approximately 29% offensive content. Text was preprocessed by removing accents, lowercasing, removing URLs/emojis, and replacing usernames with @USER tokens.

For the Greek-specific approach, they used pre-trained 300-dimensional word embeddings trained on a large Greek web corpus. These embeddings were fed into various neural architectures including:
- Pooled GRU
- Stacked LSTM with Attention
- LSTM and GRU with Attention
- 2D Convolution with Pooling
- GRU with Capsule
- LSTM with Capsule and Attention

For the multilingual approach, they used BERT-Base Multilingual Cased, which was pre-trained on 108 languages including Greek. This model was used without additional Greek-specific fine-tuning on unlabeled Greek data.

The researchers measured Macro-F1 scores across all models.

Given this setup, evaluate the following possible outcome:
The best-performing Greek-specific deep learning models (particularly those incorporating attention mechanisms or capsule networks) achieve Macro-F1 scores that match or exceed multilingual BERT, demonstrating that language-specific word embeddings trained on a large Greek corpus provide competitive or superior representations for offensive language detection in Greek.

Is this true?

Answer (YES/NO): YES